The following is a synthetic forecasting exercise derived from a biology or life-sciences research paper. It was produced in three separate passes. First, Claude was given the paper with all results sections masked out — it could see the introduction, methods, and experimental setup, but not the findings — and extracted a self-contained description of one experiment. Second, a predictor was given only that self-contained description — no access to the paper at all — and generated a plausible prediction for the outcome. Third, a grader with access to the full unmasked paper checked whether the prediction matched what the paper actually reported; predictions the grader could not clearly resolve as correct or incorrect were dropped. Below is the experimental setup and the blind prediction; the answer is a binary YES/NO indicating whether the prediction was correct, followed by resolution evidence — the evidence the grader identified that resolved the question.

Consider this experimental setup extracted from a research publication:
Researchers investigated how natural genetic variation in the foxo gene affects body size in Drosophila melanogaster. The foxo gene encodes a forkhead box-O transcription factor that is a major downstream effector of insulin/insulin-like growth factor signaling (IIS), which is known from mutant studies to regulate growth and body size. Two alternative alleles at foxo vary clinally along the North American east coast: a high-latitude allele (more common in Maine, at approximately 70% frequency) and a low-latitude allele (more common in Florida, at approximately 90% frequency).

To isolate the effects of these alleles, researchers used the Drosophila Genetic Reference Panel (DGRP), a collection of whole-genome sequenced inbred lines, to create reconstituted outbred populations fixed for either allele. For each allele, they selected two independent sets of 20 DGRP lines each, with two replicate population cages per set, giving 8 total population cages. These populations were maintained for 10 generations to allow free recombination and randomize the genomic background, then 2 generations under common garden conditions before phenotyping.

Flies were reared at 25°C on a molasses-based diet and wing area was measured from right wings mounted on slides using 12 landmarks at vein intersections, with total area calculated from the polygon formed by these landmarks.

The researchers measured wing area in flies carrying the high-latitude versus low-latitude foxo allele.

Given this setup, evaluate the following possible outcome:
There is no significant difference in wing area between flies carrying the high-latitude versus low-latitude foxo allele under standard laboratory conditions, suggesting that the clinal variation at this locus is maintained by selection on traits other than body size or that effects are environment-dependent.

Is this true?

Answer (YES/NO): NO